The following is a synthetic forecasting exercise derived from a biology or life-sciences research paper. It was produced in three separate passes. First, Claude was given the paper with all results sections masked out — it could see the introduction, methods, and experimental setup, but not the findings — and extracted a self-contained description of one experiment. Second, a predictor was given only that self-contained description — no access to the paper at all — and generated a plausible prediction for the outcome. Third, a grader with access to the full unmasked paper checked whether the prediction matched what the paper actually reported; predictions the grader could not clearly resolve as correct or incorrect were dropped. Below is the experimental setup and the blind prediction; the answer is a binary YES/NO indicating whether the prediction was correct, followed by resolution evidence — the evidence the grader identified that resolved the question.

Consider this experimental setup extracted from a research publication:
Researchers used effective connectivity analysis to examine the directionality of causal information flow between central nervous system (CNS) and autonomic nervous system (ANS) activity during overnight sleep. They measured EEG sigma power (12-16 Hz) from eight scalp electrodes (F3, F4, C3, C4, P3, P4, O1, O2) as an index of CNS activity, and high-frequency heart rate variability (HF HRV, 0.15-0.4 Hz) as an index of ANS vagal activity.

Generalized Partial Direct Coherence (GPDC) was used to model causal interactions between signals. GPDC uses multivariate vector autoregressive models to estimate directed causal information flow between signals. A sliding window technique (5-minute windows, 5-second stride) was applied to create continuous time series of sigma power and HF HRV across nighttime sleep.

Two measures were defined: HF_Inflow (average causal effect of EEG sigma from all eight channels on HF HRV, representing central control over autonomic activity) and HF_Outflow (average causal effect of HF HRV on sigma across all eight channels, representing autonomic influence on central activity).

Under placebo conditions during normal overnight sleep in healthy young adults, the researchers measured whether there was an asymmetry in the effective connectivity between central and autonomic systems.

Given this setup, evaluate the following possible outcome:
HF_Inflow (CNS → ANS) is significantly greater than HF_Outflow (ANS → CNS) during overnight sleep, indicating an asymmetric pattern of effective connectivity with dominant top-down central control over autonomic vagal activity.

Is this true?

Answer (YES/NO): YES